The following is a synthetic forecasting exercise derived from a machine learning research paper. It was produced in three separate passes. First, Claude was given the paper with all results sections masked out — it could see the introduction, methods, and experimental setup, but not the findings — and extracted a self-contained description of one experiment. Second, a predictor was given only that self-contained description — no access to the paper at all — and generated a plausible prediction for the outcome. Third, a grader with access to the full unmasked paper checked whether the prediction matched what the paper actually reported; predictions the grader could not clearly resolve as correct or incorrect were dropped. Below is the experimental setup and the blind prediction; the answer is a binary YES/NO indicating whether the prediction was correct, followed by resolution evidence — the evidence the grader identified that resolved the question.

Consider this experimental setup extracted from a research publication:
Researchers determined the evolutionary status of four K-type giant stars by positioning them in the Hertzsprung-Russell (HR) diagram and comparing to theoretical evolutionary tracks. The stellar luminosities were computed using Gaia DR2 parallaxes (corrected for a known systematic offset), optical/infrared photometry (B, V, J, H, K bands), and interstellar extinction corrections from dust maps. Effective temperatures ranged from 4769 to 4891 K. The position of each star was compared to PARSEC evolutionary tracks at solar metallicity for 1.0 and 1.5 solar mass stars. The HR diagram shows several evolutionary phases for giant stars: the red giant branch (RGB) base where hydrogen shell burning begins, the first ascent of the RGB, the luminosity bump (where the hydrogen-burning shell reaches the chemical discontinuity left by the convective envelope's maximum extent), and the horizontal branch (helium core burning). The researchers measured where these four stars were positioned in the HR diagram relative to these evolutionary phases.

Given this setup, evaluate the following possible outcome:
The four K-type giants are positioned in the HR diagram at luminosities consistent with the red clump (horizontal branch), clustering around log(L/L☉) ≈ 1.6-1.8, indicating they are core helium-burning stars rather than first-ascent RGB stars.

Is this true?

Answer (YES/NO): NO